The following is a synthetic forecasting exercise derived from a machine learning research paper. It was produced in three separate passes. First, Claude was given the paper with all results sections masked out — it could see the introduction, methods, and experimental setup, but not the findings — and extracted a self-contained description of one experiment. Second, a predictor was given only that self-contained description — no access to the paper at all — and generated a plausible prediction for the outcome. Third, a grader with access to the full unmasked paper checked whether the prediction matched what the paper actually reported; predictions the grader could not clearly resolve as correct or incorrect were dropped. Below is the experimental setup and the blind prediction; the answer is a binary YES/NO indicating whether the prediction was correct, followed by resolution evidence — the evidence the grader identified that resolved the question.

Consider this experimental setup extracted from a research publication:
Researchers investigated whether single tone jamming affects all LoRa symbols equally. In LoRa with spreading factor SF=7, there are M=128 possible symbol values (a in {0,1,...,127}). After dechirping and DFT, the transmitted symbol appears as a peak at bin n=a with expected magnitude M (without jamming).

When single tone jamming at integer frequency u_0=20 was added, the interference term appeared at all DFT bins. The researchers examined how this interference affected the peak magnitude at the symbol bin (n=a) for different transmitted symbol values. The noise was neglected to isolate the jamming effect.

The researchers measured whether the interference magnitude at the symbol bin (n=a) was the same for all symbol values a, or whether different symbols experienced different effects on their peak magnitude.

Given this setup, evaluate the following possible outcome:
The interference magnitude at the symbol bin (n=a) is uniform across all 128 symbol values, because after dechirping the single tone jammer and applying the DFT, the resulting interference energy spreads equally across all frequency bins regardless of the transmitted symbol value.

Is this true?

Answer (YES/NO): NO